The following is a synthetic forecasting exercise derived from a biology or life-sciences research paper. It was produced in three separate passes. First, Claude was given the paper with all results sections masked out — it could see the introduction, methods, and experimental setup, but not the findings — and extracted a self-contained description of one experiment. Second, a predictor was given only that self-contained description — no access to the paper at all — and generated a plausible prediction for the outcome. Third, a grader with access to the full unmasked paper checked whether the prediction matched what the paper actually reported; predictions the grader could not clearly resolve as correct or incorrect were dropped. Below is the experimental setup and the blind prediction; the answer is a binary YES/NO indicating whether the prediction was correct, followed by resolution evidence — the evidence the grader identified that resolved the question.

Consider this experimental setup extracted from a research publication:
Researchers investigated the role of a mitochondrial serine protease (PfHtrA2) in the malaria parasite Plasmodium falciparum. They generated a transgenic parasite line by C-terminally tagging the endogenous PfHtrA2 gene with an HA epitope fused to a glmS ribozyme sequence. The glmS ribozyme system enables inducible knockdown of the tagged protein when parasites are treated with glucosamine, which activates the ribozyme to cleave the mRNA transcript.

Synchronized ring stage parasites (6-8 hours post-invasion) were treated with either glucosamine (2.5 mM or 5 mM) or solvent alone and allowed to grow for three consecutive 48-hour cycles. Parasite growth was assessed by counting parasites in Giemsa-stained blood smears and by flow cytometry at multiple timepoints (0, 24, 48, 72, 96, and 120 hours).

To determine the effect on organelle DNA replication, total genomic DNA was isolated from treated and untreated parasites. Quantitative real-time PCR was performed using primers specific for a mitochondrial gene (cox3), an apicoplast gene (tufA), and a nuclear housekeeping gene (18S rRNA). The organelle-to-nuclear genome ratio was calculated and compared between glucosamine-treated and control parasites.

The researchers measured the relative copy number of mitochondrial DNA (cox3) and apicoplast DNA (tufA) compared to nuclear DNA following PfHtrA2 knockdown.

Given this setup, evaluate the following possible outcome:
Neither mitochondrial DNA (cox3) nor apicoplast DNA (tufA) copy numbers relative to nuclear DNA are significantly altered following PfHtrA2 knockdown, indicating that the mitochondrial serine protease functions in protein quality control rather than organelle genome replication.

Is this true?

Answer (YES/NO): NO